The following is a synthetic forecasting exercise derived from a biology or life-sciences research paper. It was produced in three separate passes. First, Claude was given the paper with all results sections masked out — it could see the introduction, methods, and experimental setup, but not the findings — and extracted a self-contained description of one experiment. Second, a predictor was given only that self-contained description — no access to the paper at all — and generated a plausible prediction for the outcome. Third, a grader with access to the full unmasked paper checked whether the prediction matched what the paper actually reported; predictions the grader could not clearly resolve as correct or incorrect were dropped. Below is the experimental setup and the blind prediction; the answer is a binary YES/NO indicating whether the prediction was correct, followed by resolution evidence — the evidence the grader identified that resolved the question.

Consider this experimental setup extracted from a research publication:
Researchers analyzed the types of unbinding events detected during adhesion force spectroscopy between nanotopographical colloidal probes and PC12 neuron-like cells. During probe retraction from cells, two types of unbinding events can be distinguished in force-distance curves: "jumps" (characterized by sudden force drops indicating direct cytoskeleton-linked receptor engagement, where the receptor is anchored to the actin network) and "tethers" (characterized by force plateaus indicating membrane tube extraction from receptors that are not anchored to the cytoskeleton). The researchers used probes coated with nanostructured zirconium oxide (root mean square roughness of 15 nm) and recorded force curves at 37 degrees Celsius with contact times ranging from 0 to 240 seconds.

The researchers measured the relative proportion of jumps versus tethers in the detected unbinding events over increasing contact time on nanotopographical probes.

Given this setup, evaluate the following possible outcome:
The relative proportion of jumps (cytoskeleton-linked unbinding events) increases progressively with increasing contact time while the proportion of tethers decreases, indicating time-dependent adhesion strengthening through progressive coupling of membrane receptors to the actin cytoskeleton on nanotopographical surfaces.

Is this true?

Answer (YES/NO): NO